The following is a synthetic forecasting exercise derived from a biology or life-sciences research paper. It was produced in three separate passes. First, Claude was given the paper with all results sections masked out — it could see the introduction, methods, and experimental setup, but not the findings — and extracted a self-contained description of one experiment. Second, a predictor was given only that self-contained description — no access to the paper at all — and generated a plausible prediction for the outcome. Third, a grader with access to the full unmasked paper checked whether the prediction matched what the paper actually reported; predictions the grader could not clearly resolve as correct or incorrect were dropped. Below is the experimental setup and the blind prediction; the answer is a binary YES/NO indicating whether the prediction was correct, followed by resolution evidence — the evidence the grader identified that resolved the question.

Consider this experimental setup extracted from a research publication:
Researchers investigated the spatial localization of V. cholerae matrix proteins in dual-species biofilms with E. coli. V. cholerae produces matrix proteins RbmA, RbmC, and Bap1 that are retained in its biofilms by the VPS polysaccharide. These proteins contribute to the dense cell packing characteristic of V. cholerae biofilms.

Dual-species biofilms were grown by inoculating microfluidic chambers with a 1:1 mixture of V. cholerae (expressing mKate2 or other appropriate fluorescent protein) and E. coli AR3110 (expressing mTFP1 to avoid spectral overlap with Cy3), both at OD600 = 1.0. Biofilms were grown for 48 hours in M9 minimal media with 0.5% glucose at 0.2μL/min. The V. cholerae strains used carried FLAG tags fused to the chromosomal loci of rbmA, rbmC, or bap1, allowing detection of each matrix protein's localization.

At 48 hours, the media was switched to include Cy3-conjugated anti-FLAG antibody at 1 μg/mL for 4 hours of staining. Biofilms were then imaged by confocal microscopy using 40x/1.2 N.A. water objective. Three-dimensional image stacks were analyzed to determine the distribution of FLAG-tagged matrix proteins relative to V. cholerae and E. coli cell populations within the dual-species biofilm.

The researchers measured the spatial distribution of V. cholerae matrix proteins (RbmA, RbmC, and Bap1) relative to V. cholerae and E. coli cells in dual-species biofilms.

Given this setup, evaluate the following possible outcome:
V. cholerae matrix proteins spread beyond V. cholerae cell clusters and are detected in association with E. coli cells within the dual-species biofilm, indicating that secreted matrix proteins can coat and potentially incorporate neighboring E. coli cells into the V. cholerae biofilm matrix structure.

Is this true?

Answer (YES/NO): NO